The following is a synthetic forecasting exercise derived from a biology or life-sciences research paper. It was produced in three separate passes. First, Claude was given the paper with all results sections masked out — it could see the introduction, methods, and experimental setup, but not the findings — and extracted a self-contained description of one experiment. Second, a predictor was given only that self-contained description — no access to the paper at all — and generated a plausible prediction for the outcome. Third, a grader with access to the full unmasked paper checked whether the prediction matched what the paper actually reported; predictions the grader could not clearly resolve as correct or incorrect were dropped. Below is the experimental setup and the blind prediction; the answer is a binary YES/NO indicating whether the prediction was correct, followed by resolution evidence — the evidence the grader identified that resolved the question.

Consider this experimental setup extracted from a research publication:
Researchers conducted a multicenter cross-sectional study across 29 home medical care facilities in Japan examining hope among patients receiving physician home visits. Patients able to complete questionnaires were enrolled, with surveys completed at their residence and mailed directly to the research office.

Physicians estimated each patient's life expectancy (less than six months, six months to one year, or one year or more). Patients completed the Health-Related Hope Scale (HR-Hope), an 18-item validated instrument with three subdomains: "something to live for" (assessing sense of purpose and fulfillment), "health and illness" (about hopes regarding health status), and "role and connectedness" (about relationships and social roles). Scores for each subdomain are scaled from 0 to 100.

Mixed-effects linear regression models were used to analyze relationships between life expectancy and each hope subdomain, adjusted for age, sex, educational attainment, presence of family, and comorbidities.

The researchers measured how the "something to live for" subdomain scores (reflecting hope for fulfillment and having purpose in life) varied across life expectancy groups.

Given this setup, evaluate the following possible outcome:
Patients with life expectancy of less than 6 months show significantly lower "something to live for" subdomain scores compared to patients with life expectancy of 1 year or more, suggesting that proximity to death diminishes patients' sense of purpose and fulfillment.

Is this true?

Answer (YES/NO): YES